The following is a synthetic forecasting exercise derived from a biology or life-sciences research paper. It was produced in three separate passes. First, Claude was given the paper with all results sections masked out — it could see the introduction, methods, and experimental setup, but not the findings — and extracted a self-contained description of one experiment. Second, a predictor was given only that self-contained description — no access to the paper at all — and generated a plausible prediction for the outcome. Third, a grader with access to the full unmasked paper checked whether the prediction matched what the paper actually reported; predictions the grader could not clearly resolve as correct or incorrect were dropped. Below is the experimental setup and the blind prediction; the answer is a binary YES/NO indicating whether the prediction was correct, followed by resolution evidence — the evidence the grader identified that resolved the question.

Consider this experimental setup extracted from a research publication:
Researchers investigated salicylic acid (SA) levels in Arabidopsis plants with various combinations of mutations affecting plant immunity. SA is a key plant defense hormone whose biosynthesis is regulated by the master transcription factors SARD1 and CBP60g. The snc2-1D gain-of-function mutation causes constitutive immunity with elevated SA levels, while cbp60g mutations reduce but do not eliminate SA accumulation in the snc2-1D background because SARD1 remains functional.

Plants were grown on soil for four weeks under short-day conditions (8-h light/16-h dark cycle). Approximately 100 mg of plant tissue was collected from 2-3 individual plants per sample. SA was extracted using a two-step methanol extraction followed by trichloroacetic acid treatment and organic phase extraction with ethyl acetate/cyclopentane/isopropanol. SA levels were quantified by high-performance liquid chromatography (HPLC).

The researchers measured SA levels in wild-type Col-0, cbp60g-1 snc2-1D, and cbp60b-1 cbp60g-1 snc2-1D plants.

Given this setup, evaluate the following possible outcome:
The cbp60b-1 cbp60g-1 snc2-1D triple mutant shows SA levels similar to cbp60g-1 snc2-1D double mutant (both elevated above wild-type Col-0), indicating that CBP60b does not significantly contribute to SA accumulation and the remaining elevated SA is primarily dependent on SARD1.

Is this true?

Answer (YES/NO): NO